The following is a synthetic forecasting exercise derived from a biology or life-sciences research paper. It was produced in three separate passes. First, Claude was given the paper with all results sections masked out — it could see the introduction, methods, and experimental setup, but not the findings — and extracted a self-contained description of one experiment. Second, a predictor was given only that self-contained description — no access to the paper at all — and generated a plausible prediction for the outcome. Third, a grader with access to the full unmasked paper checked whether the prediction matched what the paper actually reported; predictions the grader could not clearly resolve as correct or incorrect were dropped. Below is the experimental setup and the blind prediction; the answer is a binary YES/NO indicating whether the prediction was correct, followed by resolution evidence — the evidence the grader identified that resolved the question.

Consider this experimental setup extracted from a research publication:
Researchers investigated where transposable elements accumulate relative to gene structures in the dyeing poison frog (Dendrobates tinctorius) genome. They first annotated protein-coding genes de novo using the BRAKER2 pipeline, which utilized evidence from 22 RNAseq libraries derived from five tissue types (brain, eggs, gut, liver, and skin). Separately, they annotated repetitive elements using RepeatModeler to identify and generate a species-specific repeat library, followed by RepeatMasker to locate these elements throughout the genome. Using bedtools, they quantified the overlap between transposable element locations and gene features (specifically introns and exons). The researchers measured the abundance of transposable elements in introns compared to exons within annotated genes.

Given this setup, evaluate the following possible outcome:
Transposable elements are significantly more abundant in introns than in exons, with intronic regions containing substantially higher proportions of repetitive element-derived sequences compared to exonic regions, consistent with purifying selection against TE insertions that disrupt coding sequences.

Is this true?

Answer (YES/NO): NO